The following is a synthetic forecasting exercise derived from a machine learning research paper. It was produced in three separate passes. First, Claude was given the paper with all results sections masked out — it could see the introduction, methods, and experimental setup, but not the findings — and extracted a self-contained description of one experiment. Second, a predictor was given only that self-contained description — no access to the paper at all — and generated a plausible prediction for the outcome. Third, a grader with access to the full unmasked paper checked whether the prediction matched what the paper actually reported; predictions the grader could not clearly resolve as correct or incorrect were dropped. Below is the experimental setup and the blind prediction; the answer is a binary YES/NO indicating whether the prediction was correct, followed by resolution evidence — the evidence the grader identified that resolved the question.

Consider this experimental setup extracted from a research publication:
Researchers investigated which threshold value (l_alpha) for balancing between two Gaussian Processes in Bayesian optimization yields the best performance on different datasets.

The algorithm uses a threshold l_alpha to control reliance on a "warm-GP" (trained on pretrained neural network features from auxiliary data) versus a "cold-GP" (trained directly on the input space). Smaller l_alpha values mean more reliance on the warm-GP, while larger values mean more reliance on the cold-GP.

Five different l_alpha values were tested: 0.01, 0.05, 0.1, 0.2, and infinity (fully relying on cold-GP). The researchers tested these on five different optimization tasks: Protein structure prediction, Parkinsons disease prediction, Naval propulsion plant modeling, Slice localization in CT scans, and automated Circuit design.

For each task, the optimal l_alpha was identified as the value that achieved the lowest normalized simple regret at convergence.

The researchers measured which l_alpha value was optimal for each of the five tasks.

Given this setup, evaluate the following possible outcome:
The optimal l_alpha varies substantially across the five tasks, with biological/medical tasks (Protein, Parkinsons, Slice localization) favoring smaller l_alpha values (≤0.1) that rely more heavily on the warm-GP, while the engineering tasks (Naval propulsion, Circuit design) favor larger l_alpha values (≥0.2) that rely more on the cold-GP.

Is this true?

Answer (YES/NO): NO